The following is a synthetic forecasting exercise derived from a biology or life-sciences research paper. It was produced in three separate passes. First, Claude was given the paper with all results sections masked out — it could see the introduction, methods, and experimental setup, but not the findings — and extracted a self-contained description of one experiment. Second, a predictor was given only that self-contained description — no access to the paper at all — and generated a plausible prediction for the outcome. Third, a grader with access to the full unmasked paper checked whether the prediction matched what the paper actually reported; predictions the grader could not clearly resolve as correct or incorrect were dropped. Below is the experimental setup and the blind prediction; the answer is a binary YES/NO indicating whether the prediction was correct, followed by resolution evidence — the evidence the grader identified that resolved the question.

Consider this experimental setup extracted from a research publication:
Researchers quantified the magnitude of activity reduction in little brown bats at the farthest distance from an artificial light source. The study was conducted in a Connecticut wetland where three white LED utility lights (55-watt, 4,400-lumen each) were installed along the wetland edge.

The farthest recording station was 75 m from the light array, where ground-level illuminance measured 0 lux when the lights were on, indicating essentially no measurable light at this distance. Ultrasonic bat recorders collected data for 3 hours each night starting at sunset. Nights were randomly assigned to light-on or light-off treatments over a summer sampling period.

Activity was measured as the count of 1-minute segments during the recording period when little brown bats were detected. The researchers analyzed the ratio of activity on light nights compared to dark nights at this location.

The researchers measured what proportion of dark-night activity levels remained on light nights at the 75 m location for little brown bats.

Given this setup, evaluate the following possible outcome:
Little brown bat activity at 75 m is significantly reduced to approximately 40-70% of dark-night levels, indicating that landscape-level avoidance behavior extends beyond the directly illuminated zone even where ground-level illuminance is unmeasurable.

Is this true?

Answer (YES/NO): YES